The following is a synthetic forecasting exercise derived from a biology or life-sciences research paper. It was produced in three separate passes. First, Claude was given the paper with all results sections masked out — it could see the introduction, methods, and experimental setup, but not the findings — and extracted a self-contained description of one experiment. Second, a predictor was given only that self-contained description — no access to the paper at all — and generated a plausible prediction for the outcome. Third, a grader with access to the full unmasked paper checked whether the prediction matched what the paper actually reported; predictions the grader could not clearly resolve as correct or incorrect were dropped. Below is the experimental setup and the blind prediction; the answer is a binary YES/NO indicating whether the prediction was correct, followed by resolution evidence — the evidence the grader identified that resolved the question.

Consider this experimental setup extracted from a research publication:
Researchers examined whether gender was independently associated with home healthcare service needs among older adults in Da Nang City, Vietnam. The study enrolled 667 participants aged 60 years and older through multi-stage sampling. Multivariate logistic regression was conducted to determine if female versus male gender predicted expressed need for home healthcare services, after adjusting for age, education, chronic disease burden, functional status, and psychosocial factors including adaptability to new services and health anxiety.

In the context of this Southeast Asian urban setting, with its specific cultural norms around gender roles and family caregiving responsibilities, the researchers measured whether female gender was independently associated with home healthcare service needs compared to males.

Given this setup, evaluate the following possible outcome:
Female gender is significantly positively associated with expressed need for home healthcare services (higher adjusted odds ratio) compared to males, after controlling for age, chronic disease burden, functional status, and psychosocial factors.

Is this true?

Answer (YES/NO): YES